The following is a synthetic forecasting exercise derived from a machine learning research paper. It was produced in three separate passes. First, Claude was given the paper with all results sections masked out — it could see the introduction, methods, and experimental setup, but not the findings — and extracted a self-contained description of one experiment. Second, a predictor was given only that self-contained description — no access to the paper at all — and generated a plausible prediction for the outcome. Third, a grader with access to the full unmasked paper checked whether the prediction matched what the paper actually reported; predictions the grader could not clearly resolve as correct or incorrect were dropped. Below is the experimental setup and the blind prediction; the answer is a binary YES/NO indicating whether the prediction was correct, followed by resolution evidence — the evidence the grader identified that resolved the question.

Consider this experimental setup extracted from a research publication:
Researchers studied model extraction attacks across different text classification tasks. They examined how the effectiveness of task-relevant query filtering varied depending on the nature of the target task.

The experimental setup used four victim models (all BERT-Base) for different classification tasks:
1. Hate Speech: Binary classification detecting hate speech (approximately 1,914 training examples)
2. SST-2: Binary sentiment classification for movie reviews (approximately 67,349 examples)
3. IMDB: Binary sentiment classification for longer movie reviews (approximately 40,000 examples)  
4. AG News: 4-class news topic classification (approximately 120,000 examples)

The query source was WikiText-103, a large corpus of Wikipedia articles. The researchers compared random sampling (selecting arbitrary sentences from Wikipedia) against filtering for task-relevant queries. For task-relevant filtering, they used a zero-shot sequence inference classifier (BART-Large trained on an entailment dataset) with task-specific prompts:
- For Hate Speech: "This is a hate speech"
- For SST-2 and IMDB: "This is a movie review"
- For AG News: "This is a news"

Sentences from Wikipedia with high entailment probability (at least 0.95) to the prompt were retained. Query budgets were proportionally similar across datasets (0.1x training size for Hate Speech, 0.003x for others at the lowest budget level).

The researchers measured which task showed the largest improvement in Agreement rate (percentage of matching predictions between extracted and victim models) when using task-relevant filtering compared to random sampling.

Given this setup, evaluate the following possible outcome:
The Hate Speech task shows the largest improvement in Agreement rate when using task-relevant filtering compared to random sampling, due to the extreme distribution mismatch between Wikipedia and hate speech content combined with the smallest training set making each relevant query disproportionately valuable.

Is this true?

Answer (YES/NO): YES